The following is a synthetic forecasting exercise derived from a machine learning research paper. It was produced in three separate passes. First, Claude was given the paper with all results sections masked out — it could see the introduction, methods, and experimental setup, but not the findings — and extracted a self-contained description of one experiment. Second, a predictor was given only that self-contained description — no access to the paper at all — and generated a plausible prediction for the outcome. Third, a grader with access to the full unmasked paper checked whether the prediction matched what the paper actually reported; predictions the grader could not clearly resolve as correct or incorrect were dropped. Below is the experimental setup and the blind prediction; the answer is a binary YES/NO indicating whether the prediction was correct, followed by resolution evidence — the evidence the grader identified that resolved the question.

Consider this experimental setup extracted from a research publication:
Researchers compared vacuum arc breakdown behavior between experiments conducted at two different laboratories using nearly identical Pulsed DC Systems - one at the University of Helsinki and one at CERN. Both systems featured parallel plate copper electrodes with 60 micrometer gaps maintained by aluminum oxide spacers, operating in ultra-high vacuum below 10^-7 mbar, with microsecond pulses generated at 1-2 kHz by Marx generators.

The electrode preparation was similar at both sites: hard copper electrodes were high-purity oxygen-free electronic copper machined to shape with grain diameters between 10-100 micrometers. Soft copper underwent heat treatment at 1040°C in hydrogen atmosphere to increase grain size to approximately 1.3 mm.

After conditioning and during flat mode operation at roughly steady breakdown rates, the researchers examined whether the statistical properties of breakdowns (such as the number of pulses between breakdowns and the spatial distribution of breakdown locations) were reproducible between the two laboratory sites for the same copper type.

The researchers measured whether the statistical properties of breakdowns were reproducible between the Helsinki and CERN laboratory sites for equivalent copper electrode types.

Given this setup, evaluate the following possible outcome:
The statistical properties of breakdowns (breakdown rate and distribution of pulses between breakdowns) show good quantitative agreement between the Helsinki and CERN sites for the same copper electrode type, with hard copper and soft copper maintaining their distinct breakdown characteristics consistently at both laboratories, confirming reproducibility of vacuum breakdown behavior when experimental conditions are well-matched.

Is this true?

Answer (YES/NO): NO